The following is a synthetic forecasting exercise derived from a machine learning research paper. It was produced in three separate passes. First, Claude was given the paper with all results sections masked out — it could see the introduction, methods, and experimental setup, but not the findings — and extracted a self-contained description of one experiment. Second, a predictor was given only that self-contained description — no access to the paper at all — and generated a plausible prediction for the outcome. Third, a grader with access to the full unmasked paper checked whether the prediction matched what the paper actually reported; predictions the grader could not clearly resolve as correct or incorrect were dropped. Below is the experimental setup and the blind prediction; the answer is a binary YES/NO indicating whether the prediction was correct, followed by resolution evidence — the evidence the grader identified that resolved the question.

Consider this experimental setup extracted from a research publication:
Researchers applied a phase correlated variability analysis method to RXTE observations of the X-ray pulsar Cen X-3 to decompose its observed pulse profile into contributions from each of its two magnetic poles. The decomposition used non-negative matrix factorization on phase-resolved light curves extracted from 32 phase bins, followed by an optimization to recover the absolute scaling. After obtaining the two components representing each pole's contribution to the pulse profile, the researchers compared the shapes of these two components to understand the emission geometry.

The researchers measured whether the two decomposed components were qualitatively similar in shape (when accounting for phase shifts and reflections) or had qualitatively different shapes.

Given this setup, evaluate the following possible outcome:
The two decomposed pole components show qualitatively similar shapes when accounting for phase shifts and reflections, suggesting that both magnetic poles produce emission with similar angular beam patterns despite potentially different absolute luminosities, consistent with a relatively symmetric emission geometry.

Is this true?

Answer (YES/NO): YES